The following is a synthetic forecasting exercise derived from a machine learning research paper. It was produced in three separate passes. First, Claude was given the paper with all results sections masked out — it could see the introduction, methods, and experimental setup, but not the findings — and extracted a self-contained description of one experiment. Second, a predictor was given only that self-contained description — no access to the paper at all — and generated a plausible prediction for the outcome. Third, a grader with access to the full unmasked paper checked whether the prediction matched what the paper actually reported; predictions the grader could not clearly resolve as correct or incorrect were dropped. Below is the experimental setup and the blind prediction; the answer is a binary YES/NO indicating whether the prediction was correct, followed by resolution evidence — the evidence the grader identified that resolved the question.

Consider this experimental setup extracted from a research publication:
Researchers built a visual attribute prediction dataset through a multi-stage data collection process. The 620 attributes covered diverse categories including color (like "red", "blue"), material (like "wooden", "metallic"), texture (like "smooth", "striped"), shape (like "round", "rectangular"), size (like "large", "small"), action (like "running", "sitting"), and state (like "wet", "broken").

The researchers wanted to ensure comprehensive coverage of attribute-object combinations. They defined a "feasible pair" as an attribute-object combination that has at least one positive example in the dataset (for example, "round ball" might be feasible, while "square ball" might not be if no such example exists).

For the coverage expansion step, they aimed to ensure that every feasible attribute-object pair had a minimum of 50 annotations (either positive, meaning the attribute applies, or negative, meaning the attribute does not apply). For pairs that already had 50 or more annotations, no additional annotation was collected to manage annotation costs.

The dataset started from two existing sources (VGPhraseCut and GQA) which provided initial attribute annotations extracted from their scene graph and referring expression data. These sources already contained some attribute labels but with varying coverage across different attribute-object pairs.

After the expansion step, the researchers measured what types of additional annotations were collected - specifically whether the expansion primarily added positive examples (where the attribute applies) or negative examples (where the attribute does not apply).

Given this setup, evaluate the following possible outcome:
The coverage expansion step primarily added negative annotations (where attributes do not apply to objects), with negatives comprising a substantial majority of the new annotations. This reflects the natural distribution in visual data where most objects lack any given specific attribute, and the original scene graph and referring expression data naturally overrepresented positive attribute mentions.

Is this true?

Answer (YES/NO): YES